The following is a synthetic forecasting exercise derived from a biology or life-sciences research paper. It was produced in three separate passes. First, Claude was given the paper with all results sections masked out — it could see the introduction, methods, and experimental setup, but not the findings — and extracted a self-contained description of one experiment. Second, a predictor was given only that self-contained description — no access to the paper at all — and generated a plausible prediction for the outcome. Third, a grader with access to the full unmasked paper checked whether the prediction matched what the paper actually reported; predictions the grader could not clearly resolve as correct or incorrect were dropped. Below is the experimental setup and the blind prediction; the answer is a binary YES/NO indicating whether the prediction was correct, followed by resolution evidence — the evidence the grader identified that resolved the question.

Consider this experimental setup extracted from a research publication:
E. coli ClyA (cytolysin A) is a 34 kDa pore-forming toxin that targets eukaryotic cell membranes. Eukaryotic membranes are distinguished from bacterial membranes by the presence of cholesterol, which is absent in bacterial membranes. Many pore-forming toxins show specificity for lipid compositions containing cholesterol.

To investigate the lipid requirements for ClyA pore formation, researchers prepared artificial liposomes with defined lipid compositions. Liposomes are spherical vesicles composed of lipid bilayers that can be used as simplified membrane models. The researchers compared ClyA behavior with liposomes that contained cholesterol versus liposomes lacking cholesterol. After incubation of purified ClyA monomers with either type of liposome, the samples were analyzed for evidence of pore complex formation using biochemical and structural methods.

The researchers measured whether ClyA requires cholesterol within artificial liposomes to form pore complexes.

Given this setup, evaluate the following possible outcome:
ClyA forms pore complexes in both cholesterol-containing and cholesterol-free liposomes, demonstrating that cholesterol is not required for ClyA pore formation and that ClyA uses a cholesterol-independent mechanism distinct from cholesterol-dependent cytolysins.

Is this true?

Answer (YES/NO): NO